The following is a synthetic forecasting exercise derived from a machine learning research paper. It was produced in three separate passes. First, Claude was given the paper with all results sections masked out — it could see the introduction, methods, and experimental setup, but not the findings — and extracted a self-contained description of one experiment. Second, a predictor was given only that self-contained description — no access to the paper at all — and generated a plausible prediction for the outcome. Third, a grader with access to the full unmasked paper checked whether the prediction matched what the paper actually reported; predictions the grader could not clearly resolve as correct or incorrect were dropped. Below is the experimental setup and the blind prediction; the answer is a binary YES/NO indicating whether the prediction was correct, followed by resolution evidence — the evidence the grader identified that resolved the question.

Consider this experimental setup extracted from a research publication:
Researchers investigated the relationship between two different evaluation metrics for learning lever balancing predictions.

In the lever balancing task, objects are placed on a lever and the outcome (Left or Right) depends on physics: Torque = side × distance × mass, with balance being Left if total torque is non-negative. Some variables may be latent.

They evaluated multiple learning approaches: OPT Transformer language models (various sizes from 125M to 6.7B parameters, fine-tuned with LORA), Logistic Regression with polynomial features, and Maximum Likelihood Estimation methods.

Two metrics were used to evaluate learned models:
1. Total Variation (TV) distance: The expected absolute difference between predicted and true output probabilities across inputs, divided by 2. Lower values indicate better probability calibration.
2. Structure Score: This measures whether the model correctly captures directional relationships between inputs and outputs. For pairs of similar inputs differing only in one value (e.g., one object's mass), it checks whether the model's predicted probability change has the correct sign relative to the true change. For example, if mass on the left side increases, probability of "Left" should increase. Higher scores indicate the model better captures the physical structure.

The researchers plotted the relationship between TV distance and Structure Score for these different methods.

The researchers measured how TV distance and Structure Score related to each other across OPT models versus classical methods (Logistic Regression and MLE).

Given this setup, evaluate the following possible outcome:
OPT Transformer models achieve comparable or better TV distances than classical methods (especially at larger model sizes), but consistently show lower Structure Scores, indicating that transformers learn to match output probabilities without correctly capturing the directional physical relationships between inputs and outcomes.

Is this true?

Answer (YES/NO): NO